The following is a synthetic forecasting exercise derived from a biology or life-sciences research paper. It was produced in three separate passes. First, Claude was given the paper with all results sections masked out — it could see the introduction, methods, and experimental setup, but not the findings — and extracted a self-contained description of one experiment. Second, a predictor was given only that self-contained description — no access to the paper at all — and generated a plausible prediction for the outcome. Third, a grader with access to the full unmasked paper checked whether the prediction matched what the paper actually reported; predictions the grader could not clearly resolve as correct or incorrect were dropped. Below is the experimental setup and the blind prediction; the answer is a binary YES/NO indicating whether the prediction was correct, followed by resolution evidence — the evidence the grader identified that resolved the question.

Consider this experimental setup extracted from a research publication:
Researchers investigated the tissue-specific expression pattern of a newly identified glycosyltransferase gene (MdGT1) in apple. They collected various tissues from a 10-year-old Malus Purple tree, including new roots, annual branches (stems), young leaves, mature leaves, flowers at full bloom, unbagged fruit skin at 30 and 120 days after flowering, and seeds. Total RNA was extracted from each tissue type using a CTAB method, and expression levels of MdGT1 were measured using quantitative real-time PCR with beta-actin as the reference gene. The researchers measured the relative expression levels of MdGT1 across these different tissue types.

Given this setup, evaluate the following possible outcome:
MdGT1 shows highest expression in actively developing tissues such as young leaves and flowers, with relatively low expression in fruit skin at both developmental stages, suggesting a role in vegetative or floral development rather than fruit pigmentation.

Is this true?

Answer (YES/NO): NO